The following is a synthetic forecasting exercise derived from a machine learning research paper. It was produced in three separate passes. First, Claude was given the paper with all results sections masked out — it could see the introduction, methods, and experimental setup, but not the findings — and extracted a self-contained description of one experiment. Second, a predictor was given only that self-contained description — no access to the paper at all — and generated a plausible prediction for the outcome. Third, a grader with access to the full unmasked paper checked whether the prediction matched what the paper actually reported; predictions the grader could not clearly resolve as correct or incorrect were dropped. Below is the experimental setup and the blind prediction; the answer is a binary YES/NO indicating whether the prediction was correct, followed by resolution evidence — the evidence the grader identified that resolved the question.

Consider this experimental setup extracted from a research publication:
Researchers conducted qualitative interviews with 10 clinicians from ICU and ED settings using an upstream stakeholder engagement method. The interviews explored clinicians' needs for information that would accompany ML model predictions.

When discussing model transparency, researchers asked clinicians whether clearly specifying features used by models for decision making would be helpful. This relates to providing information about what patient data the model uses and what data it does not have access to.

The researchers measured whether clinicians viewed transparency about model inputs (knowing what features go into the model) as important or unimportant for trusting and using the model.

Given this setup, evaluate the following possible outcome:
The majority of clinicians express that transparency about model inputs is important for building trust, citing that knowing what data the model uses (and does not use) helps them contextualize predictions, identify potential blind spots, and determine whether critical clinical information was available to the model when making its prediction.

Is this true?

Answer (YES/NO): YES